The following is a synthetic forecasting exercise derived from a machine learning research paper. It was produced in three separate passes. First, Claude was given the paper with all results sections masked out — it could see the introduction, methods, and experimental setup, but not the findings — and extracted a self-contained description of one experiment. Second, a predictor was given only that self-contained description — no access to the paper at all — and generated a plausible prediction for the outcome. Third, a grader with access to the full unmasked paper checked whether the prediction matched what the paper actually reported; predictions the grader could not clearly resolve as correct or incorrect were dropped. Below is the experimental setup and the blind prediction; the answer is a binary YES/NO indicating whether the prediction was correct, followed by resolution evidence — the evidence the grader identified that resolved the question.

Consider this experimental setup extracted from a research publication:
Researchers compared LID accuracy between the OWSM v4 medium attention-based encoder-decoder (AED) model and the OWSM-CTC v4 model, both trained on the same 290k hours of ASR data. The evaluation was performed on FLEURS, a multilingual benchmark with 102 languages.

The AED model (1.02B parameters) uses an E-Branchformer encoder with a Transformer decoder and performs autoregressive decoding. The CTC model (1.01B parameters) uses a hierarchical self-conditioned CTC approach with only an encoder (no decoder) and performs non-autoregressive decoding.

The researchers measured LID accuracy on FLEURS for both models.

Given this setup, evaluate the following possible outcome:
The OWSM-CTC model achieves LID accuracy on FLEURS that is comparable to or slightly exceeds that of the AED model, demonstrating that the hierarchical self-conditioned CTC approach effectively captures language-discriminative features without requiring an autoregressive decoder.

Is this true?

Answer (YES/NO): NO